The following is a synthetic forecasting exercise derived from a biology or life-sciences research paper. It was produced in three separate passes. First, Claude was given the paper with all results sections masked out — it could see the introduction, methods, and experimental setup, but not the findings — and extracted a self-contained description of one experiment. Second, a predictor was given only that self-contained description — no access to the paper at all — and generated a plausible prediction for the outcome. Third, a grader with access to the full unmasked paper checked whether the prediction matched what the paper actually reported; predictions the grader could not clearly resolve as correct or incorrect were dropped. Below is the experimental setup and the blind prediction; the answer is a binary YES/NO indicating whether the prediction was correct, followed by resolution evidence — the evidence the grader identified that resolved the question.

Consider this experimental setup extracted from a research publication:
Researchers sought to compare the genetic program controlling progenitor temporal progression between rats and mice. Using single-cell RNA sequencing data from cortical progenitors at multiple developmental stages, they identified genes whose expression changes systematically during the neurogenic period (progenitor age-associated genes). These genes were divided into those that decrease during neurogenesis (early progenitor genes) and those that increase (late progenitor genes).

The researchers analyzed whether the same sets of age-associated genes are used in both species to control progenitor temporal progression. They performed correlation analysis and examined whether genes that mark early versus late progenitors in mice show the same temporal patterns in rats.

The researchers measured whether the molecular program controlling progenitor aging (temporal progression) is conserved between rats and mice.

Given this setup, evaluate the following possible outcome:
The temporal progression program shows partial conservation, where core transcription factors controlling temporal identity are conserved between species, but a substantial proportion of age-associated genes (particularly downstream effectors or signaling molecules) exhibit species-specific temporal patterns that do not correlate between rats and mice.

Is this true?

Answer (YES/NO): NO